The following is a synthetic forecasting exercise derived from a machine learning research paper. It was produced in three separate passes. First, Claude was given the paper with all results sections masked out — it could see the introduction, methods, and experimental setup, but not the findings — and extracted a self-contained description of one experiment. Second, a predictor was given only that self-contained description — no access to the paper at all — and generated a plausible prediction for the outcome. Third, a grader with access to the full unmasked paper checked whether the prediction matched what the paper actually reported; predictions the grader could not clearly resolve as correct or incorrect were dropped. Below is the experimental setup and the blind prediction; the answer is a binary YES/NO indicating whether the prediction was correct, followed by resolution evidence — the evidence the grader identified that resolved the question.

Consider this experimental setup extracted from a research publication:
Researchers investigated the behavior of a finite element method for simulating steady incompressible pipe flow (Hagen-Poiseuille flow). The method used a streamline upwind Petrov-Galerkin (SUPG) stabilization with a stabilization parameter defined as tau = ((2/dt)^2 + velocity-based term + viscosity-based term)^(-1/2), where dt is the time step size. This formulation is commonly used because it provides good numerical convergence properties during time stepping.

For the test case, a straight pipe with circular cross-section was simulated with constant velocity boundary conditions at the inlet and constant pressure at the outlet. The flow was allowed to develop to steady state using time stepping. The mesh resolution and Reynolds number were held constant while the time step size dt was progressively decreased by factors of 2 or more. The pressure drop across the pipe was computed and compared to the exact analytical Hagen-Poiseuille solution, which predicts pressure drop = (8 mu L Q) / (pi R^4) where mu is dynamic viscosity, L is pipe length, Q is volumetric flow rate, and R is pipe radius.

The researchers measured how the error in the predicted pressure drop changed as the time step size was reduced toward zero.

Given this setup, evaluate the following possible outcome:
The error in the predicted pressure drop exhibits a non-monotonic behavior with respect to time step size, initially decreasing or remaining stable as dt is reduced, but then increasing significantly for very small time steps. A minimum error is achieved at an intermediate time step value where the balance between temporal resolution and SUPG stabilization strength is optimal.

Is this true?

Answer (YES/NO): NO